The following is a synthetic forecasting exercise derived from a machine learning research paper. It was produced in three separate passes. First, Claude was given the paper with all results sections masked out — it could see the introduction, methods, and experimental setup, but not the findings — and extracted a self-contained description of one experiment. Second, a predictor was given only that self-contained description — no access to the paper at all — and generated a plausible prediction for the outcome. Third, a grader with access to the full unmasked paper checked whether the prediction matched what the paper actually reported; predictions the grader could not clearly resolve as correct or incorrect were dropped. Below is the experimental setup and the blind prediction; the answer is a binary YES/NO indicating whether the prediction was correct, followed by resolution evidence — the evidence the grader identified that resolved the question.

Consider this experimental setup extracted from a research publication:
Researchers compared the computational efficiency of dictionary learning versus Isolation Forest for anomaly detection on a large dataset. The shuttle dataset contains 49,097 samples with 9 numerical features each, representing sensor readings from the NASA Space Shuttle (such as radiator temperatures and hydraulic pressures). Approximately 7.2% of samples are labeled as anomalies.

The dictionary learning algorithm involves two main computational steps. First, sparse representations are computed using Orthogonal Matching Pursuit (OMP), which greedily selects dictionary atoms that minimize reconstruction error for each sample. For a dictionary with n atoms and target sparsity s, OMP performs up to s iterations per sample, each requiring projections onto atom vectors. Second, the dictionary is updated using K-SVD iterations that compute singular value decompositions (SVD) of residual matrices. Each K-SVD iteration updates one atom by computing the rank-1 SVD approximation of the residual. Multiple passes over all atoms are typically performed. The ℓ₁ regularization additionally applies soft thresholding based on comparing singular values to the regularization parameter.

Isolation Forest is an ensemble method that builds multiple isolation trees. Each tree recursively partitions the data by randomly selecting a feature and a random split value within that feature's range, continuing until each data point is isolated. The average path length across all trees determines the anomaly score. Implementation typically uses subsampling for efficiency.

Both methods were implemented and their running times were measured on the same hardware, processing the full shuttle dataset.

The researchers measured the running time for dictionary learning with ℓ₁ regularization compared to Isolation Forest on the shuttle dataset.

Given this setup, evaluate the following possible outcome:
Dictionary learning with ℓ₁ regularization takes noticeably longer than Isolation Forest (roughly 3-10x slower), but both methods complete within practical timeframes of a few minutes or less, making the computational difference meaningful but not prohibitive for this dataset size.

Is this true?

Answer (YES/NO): YES